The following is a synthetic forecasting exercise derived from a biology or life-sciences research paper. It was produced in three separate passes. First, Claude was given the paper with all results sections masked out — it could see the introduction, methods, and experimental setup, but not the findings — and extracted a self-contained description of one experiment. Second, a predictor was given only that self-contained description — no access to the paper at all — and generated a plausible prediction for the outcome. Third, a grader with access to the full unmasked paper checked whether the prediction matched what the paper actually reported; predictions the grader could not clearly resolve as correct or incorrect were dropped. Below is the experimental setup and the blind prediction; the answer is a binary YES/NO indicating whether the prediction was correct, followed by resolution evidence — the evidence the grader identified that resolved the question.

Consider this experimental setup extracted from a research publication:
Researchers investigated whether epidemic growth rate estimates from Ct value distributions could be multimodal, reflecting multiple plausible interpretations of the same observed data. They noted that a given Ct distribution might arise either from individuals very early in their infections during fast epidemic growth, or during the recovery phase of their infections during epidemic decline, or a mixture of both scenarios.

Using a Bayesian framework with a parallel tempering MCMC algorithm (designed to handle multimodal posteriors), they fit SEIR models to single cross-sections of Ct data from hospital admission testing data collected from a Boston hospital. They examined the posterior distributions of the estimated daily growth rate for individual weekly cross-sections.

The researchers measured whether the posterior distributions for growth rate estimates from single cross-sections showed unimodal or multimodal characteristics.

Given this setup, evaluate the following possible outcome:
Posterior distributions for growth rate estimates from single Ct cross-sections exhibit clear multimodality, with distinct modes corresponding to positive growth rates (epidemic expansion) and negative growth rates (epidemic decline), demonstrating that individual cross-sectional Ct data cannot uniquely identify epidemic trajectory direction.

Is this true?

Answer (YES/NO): YES